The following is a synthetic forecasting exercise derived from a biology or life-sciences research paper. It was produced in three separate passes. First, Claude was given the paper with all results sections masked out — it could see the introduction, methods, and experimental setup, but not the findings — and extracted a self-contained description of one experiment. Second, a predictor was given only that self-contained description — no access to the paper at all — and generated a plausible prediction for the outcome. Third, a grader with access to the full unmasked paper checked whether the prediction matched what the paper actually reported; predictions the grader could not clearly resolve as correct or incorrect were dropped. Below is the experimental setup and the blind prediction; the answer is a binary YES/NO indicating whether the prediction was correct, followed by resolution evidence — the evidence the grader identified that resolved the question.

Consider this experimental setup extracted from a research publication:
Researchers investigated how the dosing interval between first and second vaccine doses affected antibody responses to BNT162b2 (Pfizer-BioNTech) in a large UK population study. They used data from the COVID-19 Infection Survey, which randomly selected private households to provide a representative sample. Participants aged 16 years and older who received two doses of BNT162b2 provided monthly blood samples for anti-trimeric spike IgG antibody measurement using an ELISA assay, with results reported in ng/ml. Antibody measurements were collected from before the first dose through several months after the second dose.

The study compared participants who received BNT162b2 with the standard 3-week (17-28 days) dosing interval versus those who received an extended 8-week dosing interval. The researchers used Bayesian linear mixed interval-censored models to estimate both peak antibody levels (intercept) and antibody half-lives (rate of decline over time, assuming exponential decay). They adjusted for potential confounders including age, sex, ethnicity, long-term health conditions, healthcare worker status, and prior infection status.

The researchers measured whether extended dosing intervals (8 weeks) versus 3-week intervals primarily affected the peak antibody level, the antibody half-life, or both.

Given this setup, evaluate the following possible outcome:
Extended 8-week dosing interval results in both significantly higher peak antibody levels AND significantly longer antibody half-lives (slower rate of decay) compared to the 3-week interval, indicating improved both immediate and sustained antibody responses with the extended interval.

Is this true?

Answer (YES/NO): NO